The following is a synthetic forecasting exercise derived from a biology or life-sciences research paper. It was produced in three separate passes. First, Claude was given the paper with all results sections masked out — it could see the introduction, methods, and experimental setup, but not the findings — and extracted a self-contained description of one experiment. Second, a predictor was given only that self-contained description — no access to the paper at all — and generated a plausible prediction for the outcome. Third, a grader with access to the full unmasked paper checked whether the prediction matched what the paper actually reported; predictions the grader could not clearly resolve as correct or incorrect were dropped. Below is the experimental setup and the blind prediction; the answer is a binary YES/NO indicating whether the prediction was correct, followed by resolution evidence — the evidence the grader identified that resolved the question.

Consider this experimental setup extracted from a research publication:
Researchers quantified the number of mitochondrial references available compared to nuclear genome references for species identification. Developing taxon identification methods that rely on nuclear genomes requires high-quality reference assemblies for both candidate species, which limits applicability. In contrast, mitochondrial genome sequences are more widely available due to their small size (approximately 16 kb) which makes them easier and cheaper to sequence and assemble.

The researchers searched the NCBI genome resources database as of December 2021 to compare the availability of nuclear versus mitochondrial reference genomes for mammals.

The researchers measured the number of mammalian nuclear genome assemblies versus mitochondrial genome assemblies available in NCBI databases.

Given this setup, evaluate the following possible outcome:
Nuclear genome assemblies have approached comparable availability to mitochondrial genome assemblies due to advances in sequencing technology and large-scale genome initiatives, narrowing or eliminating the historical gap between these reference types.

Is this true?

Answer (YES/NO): NO